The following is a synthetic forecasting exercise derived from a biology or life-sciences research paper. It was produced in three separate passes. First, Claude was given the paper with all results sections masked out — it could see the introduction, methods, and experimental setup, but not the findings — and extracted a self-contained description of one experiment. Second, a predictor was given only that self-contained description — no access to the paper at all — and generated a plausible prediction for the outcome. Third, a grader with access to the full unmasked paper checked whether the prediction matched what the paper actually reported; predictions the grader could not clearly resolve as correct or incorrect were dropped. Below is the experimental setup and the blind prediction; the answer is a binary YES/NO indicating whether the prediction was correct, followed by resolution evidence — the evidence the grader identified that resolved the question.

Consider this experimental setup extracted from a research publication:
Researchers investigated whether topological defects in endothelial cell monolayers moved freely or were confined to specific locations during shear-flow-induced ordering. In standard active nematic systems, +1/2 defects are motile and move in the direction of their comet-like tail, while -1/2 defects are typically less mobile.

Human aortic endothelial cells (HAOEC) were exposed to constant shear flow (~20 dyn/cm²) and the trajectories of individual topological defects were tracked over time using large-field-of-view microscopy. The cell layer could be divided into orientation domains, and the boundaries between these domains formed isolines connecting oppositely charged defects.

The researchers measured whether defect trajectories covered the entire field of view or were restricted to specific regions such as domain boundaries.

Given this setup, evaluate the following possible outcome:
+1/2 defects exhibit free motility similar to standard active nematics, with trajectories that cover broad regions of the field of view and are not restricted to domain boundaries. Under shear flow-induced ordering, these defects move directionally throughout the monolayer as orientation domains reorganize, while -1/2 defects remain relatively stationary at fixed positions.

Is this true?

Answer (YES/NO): NO